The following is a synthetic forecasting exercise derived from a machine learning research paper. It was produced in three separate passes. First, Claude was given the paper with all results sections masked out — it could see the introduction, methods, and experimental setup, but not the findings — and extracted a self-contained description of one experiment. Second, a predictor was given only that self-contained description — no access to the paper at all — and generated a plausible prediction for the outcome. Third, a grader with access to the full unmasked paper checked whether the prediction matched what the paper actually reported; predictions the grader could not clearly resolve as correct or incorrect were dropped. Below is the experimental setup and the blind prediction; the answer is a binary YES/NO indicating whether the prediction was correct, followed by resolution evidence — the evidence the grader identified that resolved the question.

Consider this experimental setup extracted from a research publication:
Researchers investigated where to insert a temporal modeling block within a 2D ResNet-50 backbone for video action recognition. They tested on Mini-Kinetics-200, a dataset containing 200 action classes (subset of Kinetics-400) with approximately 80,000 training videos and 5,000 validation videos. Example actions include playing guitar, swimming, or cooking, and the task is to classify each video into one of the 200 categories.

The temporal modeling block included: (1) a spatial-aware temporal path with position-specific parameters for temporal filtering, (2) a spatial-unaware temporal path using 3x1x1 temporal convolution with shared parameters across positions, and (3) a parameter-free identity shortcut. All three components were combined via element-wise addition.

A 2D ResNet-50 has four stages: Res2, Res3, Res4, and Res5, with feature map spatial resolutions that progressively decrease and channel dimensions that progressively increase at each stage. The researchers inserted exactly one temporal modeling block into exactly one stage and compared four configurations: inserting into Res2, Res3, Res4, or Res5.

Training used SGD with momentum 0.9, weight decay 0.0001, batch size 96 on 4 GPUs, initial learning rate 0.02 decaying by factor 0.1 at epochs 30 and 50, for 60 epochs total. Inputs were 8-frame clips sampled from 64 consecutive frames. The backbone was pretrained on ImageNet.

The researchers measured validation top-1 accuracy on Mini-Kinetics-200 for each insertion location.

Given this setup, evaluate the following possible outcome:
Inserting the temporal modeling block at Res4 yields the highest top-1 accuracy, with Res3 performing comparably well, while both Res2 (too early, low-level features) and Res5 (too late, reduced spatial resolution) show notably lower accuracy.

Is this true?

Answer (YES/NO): NO